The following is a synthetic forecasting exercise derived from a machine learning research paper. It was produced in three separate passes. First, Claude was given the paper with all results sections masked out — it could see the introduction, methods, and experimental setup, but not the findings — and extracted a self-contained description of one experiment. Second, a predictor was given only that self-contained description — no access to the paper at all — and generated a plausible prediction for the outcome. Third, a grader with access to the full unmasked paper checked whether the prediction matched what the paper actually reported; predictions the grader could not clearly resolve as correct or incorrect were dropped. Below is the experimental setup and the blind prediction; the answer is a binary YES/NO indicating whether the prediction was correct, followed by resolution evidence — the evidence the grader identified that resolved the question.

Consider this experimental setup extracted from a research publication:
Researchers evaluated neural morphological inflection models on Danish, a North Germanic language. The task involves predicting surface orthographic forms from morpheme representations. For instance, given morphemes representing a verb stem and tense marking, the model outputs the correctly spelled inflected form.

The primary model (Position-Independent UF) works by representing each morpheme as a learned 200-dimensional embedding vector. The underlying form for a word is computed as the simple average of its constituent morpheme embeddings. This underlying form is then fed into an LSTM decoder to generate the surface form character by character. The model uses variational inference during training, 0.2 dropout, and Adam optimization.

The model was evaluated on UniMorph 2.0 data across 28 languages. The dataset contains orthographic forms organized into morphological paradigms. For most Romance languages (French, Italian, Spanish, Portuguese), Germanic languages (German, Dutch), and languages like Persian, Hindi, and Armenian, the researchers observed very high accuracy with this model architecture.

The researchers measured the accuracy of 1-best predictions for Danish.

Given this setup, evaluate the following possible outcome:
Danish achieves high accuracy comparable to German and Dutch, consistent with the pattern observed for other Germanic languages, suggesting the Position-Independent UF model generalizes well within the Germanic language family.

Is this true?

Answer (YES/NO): NO